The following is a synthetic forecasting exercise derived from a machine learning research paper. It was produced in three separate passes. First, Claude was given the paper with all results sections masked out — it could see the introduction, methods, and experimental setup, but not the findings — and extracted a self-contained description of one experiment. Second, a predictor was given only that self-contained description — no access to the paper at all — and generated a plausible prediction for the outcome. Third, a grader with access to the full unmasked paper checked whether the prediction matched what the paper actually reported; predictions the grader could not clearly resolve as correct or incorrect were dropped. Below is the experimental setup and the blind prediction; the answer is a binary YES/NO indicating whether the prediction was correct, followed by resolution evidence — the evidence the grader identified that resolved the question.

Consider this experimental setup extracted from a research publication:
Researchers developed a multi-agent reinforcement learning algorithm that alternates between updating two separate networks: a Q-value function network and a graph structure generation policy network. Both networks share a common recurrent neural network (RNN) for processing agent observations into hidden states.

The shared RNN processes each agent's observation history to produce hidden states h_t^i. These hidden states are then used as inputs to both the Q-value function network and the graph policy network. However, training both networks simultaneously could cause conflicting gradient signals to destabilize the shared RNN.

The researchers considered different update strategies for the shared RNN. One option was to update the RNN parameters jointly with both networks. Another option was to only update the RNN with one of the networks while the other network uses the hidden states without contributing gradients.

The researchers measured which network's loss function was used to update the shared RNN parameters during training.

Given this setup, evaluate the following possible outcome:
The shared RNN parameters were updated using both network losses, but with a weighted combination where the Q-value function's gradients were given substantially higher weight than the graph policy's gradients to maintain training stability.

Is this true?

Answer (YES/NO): NO